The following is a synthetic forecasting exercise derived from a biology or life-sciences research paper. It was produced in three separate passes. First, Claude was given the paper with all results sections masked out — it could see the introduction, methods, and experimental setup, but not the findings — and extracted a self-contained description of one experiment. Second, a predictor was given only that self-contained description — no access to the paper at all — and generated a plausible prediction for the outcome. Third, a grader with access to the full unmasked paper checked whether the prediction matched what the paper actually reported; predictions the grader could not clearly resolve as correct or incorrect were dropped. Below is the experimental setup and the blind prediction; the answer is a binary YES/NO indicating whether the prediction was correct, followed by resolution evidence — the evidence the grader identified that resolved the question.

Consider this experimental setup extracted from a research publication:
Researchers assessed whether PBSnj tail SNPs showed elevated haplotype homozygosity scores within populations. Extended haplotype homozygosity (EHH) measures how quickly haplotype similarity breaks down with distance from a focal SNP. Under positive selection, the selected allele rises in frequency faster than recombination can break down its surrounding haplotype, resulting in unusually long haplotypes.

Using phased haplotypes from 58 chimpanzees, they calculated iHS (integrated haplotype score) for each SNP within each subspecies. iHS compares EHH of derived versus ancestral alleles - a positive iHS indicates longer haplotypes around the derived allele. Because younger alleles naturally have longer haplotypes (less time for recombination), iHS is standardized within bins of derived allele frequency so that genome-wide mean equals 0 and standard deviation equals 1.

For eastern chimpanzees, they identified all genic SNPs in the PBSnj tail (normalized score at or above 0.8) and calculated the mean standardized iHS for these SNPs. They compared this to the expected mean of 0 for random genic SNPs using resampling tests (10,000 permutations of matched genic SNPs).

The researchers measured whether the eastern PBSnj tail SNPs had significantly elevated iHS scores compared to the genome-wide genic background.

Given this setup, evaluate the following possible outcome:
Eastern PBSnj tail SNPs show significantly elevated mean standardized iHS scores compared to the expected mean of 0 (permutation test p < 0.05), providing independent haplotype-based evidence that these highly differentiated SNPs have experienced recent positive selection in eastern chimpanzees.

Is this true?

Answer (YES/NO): YES